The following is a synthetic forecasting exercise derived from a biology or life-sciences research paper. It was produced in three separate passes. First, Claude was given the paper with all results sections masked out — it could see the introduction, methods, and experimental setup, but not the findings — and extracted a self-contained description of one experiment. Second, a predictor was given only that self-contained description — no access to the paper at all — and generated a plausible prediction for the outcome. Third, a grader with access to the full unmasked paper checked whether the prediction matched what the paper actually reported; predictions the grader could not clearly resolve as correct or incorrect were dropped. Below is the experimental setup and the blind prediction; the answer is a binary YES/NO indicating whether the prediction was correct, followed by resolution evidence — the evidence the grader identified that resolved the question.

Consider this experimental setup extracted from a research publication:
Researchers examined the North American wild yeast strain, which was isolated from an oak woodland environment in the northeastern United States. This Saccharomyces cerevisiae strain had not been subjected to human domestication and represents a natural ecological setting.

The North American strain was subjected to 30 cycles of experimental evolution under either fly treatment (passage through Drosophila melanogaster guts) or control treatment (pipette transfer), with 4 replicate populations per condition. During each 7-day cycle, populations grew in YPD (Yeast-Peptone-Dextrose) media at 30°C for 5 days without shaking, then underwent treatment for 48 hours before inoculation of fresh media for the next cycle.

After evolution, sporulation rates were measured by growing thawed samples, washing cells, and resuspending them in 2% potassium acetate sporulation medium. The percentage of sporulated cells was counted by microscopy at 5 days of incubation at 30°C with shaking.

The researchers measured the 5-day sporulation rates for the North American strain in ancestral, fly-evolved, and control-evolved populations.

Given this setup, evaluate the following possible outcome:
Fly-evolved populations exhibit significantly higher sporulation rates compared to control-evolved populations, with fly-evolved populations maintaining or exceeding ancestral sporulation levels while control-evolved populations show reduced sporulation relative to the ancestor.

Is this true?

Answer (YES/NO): NO